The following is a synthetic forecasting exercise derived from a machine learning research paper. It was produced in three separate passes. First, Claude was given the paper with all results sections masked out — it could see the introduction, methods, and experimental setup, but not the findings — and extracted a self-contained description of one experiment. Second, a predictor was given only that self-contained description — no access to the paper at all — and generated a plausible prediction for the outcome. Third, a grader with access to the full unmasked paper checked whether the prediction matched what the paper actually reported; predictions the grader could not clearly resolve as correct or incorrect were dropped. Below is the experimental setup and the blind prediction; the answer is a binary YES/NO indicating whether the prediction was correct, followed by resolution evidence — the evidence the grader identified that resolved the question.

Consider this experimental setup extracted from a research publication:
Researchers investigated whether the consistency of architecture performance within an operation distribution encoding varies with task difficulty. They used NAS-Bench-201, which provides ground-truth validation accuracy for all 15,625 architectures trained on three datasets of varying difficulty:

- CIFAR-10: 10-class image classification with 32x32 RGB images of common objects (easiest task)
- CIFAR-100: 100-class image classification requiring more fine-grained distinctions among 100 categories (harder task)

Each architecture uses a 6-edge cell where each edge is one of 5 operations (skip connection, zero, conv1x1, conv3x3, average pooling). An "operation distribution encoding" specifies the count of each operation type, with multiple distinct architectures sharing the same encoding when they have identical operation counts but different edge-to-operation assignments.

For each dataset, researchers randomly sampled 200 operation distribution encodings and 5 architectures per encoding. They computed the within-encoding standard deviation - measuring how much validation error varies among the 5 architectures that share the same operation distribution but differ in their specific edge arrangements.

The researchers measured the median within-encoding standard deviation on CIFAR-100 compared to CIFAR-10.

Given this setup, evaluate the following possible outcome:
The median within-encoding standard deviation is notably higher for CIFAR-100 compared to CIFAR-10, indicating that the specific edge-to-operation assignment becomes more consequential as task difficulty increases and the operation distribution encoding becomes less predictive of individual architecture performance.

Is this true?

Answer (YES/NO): YES